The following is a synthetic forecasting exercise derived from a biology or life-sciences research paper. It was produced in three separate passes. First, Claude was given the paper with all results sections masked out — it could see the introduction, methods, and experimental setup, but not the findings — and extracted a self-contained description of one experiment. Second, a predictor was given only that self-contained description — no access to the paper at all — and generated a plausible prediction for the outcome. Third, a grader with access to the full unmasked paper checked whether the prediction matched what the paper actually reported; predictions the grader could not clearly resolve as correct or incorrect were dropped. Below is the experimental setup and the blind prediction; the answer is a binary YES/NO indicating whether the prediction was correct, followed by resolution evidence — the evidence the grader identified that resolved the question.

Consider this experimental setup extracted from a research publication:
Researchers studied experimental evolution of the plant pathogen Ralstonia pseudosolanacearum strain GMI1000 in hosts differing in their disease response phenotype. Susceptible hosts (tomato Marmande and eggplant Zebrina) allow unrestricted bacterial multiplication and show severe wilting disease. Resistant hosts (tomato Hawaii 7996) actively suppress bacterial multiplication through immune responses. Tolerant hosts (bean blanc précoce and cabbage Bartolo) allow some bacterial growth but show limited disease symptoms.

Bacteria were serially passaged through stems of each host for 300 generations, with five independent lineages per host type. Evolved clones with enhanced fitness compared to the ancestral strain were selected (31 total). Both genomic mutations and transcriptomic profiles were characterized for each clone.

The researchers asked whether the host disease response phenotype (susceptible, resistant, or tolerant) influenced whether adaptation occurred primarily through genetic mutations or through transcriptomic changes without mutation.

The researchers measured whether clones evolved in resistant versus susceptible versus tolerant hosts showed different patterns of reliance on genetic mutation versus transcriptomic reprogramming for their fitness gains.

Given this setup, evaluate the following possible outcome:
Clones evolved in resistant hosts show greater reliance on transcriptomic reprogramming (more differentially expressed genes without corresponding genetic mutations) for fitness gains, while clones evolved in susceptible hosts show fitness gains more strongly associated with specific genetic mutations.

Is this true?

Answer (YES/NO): NO